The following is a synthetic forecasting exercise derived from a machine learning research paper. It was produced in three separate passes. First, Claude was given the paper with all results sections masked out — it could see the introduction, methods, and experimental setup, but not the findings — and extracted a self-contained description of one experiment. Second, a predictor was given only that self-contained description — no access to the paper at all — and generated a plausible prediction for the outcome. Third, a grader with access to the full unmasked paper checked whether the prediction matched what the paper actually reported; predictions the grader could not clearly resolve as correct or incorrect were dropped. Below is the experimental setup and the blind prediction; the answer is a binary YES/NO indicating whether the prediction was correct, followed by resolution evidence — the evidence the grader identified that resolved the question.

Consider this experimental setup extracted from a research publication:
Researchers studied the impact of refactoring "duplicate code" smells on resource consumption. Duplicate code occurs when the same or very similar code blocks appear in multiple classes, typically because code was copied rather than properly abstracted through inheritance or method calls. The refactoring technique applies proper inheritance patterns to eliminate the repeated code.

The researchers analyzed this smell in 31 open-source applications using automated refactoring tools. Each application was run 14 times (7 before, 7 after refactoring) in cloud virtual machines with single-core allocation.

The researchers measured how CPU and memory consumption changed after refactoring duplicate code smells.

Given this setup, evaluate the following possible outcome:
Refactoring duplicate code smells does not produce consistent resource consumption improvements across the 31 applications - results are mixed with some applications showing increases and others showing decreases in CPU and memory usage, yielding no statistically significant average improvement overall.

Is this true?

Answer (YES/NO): NO